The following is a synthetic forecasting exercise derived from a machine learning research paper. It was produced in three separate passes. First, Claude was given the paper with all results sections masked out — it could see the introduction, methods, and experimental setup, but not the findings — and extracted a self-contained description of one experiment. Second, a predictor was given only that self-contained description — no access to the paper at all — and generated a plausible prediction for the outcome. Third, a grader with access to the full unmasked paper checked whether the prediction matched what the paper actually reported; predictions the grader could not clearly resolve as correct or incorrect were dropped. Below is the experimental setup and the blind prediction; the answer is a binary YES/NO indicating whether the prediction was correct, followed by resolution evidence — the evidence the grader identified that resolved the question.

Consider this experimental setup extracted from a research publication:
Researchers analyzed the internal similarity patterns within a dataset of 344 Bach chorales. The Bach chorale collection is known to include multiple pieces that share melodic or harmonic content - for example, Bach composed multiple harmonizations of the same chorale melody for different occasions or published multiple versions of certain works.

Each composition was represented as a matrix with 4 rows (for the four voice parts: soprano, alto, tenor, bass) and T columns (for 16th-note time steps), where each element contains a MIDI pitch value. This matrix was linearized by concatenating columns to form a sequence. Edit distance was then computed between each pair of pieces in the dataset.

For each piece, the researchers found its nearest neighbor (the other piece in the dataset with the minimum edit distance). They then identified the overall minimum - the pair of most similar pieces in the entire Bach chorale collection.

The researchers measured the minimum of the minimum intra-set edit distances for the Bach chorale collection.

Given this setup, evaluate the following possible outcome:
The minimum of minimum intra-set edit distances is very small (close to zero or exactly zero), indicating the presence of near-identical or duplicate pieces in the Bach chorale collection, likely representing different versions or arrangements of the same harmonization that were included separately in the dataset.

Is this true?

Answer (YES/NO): NO